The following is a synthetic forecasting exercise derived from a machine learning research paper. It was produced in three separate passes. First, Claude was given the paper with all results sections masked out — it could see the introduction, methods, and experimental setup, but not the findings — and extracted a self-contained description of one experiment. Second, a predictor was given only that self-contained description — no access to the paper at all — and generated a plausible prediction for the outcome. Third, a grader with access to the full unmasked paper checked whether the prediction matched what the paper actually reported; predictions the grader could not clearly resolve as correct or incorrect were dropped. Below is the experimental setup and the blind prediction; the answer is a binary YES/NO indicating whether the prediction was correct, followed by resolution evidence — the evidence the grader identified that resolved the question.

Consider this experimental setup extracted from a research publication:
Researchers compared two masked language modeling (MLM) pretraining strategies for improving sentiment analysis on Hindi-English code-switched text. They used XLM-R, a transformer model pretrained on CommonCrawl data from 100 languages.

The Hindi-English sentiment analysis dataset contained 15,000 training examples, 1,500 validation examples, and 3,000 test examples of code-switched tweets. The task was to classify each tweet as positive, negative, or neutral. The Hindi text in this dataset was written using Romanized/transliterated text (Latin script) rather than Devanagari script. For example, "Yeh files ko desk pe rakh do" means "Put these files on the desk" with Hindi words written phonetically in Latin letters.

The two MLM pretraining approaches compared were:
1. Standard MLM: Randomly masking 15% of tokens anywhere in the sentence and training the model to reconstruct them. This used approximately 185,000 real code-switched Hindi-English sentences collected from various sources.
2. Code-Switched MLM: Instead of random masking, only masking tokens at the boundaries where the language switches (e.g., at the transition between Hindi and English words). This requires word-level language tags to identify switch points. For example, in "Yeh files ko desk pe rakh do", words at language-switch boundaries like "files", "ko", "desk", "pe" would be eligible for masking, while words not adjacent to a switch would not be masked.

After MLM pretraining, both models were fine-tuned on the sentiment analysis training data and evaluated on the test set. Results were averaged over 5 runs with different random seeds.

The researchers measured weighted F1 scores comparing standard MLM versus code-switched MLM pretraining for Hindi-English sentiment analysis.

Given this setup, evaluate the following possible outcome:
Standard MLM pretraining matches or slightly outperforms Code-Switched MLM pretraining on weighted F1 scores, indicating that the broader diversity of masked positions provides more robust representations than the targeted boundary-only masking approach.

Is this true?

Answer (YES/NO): NO